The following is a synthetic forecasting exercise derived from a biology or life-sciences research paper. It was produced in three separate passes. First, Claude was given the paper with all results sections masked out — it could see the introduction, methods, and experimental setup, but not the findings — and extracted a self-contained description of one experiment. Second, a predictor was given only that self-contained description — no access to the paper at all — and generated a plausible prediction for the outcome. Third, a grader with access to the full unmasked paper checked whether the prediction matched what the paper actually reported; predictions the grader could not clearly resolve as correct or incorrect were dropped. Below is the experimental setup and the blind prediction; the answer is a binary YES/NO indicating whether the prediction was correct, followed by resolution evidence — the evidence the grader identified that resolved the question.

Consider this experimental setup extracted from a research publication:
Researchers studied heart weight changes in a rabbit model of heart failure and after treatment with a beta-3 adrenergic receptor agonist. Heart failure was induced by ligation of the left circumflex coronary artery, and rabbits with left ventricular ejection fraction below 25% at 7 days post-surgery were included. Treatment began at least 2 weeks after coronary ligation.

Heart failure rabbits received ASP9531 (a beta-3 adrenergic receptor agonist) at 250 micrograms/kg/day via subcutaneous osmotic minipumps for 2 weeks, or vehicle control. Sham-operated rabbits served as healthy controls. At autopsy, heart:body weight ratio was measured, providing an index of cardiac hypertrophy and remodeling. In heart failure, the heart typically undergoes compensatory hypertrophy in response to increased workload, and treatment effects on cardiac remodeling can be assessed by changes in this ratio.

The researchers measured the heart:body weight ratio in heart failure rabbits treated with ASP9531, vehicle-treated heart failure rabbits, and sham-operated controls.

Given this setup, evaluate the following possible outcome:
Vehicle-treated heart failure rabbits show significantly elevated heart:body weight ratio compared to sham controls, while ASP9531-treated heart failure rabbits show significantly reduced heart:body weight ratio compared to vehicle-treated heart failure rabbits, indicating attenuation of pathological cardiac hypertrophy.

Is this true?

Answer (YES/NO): YES